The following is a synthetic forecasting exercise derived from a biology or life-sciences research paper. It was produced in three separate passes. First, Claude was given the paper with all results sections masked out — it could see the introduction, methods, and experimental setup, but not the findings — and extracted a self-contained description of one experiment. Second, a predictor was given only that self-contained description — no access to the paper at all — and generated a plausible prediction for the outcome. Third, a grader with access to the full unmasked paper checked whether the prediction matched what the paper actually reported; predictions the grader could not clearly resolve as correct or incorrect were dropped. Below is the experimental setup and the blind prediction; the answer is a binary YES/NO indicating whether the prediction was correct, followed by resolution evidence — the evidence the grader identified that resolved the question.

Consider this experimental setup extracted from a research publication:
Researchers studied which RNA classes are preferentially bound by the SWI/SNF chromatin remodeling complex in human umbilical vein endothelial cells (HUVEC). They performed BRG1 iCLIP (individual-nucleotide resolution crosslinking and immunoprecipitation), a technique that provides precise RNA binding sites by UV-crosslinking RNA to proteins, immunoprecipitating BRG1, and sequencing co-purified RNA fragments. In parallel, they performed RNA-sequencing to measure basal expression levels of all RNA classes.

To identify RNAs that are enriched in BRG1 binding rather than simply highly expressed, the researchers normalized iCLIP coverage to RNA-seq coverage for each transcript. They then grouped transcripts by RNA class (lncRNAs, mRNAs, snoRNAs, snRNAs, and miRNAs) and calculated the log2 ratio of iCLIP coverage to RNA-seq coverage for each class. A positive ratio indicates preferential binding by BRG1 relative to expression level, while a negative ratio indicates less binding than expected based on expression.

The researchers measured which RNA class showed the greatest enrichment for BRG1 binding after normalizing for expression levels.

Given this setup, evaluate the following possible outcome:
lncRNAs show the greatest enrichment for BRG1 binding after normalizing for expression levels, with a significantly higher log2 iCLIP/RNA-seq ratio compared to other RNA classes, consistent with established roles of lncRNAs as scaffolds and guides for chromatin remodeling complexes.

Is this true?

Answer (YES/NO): YES